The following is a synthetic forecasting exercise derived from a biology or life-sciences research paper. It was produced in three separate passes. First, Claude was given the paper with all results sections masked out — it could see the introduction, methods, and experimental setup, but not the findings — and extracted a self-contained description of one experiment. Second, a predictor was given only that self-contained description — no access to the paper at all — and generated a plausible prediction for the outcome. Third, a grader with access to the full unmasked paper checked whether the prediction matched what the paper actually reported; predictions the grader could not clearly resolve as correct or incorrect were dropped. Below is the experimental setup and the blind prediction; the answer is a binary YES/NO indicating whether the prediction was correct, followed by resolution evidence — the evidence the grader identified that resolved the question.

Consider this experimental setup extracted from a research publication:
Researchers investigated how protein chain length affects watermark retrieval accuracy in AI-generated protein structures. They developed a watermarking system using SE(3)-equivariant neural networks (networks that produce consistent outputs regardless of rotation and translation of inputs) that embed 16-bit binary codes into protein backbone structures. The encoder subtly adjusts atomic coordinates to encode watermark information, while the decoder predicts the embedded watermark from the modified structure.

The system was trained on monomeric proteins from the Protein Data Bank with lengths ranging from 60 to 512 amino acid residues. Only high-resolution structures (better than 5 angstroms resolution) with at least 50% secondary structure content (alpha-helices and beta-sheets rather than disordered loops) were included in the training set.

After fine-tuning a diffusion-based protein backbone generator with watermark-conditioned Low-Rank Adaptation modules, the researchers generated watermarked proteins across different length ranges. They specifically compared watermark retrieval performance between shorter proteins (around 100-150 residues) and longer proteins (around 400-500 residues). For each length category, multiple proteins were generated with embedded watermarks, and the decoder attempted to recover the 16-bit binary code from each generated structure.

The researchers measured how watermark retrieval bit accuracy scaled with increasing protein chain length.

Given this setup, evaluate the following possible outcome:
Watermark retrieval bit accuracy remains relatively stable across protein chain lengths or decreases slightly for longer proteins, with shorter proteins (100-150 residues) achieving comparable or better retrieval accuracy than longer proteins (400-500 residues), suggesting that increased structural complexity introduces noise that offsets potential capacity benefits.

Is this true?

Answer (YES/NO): YES